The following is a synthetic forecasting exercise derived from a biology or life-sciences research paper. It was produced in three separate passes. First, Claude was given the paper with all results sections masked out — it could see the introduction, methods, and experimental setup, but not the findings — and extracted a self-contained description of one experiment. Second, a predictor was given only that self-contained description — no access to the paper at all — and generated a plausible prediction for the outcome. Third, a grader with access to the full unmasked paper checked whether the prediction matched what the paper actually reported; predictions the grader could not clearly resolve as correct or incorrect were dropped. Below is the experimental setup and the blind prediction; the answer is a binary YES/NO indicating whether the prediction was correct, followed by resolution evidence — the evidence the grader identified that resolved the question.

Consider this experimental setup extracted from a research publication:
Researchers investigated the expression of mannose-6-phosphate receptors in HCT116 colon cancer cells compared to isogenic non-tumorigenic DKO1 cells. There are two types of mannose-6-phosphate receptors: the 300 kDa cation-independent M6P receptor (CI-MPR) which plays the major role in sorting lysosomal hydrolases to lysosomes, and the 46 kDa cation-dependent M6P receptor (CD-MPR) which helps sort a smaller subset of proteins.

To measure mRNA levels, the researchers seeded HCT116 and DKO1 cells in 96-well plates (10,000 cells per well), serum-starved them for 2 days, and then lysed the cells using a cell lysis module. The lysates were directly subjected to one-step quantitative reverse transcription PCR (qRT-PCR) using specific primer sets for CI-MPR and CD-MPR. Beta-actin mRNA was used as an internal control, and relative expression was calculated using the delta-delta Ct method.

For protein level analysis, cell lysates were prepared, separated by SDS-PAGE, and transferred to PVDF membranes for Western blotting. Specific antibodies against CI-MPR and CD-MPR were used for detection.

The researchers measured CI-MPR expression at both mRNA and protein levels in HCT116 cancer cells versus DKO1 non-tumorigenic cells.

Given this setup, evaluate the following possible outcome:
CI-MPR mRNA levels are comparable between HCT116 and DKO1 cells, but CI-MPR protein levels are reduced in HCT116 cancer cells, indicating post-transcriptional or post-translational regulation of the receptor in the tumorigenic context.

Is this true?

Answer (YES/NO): YES